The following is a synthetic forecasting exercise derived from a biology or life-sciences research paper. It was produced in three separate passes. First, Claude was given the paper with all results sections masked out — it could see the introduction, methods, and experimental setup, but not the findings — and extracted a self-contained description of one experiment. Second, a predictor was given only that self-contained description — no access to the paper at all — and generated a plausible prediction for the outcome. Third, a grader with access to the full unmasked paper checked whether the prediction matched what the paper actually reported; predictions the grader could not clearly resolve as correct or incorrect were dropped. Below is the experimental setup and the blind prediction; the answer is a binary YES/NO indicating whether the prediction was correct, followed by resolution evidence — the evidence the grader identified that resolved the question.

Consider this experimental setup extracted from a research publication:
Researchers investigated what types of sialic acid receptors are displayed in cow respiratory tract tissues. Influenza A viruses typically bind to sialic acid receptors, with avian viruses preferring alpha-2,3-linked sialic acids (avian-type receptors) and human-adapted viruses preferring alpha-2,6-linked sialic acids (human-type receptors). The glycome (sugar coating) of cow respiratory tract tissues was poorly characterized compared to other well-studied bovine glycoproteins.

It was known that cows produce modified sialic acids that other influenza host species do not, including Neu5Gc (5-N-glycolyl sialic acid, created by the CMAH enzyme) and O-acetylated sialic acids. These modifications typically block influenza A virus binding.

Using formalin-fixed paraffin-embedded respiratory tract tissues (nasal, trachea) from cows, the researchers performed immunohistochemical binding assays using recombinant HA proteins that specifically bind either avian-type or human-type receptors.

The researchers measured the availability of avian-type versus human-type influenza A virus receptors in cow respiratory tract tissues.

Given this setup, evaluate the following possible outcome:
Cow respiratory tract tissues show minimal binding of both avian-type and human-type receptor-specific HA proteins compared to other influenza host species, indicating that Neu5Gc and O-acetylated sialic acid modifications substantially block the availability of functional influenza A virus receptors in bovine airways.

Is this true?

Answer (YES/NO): YES